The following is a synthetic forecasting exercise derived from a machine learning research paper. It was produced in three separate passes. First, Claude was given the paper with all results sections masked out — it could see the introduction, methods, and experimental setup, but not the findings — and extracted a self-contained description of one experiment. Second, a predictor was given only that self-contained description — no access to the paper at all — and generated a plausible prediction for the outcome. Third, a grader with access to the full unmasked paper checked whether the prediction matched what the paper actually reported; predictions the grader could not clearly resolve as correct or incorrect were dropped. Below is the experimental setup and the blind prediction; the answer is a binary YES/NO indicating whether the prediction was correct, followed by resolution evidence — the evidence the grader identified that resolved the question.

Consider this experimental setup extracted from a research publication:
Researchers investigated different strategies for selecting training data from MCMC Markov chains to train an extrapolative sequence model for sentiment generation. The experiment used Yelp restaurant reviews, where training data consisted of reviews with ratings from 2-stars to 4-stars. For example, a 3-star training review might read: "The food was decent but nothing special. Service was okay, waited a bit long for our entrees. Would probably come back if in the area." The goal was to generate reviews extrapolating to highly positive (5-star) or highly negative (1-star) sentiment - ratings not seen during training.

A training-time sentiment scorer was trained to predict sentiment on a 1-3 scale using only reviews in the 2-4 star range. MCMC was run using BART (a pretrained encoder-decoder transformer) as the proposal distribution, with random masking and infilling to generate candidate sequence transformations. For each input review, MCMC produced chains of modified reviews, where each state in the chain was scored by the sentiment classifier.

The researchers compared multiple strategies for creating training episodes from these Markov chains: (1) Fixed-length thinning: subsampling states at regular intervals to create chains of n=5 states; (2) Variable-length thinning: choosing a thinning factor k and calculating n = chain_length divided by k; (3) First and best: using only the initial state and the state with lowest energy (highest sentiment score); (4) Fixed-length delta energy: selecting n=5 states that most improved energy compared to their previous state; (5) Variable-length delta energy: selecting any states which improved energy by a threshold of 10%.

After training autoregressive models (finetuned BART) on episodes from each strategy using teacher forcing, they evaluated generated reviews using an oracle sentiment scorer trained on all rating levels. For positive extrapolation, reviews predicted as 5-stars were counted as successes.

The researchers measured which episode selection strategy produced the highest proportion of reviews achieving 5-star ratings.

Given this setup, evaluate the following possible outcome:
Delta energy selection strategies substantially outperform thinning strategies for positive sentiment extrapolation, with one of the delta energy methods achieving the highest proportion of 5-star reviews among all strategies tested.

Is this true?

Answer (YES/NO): NO